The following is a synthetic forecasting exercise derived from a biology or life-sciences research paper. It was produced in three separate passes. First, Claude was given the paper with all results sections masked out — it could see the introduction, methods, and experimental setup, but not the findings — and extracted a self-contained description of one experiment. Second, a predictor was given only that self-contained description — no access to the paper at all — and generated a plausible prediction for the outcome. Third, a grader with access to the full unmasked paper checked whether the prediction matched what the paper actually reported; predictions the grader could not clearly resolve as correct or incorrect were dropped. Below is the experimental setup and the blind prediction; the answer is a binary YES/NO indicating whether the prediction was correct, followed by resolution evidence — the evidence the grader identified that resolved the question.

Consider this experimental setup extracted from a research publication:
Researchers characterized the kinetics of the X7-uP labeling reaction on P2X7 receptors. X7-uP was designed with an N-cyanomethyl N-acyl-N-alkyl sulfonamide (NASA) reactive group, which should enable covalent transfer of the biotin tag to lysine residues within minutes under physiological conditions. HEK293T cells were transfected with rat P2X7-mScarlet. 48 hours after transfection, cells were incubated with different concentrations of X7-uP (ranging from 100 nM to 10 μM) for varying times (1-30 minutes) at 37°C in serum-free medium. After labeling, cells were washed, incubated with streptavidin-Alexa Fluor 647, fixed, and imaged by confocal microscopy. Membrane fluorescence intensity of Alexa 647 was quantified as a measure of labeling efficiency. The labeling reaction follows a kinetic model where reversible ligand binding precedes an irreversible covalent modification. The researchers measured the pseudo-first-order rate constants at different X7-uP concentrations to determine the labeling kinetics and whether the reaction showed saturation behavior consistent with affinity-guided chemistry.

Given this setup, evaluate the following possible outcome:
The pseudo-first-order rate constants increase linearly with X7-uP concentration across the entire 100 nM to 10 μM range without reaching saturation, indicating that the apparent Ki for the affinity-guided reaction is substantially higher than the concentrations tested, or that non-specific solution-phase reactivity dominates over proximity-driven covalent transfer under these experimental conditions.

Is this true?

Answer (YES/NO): NO